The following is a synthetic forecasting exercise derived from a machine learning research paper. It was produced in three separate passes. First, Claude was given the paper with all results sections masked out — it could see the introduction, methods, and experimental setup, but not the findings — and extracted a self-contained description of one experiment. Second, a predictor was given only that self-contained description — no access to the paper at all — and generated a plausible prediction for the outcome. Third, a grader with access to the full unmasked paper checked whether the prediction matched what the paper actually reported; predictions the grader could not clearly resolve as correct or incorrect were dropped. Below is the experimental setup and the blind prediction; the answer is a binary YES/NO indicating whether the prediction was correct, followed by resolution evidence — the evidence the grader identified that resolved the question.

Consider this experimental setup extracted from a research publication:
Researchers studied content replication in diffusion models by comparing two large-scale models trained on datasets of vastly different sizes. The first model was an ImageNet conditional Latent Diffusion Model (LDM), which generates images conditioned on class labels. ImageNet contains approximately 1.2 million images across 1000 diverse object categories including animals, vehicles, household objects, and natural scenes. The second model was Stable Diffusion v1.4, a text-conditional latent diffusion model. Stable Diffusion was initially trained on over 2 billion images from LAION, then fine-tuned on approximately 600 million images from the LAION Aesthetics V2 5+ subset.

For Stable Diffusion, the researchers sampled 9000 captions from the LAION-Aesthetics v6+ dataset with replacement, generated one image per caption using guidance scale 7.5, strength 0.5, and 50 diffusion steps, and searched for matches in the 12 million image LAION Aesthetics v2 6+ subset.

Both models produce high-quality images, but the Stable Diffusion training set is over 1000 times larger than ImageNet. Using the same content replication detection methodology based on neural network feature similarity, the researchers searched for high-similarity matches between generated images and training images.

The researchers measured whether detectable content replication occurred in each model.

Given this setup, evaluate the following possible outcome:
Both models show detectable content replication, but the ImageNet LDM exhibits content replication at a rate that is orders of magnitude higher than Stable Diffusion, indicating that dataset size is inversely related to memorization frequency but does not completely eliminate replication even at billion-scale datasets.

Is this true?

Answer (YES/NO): NO